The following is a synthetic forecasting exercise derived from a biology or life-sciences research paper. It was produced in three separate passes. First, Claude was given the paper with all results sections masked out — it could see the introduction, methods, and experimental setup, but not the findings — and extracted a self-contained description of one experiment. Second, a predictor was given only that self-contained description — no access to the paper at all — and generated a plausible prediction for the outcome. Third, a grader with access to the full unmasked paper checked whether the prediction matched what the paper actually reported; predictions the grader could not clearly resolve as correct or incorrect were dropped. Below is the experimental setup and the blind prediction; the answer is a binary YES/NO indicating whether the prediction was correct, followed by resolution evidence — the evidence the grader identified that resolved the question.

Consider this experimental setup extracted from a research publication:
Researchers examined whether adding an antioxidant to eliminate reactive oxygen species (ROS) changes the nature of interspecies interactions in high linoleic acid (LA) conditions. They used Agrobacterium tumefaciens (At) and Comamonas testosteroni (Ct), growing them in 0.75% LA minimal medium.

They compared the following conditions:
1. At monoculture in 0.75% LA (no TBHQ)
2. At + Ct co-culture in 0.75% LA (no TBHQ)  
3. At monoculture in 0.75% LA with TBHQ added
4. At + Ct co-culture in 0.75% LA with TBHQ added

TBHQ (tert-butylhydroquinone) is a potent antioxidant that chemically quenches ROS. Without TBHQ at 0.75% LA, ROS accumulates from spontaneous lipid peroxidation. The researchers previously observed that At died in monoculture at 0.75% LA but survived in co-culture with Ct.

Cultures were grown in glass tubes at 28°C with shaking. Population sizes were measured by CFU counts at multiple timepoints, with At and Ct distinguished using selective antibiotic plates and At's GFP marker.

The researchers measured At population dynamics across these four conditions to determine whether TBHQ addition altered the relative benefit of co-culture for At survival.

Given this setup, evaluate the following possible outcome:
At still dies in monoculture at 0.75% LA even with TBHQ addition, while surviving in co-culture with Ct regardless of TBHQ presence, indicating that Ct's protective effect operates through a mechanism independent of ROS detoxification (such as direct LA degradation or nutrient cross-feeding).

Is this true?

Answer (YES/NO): NO